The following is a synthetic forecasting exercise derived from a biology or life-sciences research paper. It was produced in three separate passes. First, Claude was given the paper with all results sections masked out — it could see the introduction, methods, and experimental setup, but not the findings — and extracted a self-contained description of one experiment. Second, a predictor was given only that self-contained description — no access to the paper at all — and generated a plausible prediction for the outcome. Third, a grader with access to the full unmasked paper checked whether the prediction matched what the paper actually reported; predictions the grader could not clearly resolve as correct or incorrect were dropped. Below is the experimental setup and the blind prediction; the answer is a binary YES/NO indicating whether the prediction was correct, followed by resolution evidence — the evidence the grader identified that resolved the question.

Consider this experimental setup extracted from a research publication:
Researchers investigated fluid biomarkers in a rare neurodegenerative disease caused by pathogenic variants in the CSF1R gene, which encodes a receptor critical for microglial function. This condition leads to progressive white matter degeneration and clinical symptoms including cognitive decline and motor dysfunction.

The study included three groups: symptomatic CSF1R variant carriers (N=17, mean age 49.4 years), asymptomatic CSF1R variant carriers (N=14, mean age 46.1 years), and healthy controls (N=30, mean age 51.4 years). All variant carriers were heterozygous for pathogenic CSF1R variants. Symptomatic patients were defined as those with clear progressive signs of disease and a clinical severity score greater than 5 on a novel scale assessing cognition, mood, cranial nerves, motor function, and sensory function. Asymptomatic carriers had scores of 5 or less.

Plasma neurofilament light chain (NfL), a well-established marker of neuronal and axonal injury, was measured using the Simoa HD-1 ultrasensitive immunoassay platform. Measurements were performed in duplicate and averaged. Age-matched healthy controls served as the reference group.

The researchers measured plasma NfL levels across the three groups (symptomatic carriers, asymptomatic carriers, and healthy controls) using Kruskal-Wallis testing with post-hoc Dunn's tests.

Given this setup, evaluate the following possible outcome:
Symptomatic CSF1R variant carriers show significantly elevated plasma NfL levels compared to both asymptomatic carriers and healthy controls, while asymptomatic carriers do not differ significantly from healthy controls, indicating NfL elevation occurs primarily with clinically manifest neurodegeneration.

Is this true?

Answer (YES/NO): YES